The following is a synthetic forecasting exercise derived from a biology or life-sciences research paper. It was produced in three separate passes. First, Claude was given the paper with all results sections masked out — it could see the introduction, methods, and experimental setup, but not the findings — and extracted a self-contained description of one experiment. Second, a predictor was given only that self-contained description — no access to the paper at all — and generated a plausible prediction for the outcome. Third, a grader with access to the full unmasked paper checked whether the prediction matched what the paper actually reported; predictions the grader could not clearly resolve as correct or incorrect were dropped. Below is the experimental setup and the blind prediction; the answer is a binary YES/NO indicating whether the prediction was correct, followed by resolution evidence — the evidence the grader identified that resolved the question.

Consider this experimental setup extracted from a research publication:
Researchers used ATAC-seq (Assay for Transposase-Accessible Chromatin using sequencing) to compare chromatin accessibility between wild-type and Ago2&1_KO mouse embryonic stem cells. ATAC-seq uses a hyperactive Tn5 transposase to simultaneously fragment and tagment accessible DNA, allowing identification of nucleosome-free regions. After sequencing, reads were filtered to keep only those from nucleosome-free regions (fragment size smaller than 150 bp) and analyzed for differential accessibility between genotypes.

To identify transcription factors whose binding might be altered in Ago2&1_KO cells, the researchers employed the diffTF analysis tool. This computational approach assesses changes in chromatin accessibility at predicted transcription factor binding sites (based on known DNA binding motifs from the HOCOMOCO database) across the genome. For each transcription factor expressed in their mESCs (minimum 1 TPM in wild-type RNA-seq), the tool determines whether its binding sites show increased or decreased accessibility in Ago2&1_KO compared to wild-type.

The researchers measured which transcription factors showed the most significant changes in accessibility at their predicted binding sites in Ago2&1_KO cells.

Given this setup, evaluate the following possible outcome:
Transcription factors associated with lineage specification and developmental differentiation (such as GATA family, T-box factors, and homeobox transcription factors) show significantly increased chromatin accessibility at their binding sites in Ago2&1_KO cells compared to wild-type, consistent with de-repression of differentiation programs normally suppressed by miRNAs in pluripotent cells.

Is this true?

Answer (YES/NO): NO